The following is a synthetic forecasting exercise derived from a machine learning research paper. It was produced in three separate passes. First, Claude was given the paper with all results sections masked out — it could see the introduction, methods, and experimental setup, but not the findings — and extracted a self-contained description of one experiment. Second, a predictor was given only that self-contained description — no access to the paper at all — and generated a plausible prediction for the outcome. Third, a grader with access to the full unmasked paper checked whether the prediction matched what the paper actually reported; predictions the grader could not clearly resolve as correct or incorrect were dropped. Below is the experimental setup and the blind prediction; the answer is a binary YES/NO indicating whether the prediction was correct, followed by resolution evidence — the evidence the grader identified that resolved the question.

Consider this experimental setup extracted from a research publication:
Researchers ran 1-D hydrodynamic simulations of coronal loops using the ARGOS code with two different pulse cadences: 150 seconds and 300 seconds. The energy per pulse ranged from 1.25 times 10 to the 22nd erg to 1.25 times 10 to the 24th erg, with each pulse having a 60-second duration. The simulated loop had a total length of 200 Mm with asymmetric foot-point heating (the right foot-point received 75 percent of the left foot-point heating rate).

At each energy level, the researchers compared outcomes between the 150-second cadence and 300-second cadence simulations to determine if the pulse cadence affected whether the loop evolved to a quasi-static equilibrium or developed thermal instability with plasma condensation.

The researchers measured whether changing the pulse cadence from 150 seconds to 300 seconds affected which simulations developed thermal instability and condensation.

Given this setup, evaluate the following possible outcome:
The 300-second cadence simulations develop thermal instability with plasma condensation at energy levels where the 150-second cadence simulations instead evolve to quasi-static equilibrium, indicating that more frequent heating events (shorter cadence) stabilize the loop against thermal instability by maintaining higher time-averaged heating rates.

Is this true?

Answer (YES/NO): NO